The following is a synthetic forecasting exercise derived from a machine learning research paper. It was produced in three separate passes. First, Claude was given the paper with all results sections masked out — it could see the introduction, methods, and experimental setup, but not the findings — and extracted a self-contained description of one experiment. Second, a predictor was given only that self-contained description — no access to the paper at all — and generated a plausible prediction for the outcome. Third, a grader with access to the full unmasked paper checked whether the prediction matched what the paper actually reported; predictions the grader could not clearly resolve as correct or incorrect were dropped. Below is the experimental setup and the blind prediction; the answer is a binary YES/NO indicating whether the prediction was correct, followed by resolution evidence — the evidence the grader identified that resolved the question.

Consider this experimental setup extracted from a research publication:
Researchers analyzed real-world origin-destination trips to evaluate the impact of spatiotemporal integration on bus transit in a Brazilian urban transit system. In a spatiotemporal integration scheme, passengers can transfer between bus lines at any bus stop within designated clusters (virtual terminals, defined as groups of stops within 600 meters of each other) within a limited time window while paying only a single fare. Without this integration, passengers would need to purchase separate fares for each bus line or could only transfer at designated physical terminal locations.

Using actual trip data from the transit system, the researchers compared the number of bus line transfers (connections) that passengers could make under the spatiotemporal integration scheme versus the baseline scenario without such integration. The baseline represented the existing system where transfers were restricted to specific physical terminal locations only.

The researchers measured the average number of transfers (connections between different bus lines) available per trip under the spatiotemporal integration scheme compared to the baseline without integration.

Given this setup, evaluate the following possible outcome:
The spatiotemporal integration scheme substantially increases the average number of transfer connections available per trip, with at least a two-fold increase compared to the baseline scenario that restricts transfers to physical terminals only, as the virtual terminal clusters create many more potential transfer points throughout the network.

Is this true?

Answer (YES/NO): YES